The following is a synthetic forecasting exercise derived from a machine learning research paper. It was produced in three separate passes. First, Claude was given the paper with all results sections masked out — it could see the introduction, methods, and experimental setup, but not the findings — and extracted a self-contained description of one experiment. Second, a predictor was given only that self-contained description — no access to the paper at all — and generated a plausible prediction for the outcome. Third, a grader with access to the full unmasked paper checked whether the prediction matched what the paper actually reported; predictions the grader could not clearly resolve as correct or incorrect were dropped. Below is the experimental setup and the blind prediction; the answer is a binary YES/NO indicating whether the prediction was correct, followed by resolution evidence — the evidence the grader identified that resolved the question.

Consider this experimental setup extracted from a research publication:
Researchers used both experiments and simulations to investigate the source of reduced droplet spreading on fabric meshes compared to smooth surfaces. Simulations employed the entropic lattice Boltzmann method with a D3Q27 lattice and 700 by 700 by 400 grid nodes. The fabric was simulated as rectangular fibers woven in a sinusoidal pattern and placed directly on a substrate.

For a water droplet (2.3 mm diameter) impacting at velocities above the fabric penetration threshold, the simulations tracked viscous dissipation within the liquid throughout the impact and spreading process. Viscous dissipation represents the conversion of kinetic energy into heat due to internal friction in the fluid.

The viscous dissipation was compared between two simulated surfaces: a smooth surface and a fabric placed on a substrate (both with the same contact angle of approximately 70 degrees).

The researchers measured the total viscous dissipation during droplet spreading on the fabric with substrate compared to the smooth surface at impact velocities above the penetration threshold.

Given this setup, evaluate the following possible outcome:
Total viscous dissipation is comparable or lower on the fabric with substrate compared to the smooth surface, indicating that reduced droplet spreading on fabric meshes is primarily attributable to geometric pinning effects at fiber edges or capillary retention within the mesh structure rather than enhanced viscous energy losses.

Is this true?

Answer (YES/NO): NO